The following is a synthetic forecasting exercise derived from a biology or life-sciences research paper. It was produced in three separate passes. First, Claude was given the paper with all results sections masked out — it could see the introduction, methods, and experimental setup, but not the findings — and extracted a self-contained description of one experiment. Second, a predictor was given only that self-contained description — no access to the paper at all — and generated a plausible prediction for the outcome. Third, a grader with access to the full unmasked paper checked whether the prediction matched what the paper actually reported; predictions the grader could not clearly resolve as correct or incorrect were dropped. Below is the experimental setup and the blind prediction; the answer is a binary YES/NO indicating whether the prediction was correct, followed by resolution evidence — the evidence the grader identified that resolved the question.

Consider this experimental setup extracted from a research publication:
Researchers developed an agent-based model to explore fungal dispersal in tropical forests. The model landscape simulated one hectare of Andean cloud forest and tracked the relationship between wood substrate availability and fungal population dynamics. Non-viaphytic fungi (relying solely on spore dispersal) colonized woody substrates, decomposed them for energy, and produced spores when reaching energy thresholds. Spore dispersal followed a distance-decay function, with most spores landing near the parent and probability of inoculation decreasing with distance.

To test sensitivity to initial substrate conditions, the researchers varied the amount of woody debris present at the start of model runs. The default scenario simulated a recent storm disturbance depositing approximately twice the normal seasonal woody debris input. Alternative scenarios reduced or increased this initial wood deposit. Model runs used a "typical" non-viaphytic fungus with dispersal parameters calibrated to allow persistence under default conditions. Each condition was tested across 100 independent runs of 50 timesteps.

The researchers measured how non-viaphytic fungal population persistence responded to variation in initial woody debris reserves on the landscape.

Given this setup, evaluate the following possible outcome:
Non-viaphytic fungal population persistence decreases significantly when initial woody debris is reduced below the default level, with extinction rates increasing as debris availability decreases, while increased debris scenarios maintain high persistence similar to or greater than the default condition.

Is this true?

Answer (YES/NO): NO